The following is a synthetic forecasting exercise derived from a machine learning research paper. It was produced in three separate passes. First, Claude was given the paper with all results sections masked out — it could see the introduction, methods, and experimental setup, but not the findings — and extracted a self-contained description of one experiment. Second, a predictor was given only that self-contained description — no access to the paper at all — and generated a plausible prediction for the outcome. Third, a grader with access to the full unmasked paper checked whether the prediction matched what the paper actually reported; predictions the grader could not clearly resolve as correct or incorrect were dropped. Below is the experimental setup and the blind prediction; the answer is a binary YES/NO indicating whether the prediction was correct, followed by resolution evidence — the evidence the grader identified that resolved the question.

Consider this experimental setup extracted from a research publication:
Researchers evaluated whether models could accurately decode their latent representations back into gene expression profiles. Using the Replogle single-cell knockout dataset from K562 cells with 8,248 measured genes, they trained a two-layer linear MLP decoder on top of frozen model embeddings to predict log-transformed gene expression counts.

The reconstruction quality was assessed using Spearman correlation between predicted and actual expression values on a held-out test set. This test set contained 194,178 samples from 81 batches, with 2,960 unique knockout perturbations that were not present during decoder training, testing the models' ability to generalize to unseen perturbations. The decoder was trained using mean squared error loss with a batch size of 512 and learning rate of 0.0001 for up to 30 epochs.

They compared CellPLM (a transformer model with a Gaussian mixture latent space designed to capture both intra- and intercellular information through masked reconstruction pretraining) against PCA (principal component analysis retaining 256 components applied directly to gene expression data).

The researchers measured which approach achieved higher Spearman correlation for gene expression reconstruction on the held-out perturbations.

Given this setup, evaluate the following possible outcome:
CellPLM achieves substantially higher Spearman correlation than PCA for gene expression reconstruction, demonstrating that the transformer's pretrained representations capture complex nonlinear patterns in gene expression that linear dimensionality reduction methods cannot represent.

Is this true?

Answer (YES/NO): NO